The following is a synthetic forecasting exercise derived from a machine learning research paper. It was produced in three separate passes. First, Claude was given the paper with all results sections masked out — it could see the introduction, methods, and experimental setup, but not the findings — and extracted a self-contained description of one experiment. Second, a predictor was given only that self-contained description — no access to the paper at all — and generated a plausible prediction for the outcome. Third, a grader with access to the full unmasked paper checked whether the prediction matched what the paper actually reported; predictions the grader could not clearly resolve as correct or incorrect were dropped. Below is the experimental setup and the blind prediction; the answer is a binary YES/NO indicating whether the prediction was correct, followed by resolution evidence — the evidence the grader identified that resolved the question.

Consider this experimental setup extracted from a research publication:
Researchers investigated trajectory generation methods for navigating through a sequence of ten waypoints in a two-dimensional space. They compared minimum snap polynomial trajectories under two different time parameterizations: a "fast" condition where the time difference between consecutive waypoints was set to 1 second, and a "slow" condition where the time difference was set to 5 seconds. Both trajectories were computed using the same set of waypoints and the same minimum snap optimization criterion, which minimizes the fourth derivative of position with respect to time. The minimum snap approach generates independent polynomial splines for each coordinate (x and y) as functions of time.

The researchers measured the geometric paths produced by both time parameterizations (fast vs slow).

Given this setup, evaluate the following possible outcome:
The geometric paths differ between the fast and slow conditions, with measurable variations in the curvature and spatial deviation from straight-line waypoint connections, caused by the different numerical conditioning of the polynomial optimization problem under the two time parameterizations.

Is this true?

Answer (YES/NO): NO